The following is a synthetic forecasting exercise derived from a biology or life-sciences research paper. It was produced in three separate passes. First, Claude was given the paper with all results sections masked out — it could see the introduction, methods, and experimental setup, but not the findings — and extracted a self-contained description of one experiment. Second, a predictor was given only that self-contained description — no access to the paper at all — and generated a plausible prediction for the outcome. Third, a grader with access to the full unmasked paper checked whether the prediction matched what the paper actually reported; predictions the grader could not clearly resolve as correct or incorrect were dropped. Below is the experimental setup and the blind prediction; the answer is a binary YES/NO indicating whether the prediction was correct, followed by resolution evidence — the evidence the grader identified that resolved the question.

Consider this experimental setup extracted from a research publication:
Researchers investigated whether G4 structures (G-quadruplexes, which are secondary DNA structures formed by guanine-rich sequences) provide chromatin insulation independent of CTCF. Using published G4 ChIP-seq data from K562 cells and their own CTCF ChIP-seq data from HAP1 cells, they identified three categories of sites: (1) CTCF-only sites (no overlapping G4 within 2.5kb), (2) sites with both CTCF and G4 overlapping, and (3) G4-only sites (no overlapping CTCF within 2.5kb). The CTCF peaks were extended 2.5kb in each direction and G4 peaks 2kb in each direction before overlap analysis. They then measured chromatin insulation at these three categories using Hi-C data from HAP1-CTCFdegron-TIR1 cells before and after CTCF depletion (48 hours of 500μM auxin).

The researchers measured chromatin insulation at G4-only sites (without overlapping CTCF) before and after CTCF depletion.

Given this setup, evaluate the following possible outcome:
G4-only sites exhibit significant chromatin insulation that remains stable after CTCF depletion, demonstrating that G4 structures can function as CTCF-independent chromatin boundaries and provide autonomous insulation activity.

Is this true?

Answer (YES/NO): YES